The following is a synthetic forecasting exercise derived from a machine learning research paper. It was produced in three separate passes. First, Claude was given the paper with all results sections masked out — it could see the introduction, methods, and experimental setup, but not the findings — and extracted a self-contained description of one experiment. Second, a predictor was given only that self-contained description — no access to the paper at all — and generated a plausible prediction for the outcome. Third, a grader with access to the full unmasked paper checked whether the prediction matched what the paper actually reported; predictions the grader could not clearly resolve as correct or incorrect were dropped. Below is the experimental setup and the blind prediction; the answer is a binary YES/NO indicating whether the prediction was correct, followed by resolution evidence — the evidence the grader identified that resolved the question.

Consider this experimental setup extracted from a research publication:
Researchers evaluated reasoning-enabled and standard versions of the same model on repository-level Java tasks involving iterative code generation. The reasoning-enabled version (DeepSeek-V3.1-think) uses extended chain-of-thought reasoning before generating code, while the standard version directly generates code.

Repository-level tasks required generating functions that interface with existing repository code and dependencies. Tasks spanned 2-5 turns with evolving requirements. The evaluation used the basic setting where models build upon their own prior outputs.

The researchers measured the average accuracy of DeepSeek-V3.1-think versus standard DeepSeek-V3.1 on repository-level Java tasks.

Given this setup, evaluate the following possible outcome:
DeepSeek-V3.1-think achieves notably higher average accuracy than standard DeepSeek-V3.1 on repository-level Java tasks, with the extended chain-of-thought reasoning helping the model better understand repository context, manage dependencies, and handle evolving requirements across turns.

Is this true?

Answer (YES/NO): NO